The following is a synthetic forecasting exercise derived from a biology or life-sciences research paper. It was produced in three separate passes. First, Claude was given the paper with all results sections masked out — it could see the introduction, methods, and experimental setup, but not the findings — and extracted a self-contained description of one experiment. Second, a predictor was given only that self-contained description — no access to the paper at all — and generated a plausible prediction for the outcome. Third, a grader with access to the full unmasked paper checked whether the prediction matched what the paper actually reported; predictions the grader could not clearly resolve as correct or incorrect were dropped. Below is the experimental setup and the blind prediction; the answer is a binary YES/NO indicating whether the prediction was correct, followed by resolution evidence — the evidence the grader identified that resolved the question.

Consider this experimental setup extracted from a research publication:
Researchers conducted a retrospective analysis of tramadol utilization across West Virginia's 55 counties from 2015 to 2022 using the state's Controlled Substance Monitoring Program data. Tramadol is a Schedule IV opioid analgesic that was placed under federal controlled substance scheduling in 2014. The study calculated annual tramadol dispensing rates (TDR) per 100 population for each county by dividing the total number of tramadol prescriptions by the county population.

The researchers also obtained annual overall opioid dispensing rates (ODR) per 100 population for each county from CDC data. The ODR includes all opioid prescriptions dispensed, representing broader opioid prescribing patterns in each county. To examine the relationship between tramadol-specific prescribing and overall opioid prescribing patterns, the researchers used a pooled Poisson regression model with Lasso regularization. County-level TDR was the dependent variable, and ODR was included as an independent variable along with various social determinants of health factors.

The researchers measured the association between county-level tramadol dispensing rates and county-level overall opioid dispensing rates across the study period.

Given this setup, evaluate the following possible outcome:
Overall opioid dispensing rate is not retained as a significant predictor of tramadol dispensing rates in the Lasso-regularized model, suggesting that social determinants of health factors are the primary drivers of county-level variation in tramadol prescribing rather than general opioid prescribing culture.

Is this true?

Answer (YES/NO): NO